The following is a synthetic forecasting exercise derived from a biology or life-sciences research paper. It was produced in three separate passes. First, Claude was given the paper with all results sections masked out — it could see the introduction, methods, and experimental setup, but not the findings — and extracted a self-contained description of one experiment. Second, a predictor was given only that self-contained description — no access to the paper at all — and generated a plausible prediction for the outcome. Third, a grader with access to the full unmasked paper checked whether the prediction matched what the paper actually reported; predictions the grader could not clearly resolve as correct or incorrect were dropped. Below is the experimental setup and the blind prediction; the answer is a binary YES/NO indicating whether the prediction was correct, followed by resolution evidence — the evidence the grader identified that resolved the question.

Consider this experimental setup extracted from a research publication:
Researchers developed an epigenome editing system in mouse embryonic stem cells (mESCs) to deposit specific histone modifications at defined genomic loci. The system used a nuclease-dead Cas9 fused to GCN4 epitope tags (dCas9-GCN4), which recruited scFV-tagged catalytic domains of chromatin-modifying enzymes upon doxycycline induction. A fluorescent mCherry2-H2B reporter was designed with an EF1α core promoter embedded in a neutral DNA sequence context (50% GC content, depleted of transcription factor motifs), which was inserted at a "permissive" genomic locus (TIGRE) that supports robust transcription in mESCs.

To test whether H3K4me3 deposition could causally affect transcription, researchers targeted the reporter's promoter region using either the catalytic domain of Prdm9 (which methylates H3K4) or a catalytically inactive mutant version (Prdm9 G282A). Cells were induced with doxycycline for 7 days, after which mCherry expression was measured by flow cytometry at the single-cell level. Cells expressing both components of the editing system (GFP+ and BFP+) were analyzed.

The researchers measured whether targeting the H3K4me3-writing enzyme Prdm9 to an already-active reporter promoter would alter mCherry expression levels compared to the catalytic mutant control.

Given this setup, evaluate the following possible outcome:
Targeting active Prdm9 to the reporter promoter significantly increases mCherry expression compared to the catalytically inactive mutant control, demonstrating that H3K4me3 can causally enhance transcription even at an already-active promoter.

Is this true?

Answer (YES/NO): NO